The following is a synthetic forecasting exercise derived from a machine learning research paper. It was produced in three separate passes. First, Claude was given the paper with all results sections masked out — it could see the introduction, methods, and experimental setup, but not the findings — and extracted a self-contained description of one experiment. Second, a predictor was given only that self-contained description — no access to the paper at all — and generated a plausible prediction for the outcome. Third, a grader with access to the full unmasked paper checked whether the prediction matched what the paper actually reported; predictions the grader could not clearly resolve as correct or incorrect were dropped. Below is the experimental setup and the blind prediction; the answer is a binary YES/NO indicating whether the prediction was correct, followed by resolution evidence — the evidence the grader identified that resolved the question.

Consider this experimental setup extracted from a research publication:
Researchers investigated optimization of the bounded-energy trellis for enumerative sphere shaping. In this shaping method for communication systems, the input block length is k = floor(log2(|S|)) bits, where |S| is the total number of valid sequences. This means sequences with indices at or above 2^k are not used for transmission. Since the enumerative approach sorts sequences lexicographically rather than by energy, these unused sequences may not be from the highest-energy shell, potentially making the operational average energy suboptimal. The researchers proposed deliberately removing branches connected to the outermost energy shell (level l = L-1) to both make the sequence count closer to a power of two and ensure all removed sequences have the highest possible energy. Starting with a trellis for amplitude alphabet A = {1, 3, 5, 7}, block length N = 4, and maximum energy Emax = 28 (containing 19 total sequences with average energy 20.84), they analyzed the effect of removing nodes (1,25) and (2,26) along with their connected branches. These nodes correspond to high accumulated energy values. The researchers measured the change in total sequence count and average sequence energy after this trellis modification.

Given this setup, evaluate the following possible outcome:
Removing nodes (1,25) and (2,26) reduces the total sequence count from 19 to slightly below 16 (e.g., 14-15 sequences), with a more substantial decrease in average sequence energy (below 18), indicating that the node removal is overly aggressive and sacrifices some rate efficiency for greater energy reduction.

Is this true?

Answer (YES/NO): NO